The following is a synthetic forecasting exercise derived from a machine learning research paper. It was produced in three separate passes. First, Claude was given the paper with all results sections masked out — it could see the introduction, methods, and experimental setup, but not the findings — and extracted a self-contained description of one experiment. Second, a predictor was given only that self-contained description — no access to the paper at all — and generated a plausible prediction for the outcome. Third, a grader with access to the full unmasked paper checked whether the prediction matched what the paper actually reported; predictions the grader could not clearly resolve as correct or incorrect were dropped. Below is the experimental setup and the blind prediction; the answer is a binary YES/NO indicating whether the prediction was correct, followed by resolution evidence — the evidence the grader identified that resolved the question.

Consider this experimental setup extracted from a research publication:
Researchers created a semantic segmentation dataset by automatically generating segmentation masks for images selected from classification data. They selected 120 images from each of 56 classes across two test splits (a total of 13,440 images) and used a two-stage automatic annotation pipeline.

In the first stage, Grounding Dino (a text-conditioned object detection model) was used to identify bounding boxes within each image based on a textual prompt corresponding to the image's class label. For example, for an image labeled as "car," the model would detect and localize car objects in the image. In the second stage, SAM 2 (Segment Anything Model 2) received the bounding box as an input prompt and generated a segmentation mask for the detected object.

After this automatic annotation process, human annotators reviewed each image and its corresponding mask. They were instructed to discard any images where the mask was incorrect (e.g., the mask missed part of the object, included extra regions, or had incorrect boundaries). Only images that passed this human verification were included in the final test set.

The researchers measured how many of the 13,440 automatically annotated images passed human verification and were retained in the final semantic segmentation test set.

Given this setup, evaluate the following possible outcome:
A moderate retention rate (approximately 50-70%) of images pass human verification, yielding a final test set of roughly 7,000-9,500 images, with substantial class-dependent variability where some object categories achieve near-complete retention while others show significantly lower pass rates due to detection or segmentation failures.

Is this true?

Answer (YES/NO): YES